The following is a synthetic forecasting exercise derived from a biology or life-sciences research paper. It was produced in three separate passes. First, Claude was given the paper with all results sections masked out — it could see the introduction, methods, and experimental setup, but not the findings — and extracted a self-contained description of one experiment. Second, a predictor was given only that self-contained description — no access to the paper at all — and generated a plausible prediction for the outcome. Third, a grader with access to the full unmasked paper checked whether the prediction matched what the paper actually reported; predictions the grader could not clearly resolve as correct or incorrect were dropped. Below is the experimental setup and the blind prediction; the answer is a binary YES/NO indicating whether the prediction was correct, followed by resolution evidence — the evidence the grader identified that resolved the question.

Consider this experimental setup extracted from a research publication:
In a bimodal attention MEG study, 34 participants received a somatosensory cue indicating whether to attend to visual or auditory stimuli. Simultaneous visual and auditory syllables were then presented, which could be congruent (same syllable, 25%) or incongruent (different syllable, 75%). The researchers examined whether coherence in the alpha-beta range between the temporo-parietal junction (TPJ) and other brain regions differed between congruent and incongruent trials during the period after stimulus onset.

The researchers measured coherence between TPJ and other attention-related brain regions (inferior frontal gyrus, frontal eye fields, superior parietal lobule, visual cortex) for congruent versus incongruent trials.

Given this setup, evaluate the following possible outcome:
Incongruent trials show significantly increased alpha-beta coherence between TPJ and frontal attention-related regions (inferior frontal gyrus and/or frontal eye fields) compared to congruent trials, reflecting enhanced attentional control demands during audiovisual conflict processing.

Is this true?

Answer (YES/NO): NO